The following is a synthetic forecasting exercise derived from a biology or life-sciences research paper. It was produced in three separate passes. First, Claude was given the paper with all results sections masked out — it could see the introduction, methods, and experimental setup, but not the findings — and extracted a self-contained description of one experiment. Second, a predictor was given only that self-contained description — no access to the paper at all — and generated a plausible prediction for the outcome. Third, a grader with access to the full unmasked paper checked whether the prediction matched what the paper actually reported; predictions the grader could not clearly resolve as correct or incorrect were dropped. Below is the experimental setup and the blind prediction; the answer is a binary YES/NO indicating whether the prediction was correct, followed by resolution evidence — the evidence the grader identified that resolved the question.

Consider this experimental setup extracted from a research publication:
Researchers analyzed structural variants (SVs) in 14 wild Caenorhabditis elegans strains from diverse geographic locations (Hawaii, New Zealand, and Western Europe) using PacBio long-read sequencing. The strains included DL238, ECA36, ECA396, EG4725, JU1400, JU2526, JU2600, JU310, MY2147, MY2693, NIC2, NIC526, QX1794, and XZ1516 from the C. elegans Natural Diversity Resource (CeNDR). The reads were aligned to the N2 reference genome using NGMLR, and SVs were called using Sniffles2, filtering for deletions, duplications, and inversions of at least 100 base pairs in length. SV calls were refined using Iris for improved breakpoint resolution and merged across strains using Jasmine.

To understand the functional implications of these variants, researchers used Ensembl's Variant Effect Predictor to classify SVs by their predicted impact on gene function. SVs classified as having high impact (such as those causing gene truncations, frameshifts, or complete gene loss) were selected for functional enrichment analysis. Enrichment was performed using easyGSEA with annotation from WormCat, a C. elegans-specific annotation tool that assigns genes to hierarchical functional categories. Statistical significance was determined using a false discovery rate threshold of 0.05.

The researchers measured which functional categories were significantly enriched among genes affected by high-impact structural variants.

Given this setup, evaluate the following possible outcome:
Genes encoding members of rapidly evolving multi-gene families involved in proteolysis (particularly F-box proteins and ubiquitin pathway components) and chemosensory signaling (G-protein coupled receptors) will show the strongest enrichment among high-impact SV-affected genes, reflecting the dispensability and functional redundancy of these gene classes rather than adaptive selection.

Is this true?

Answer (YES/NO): NO